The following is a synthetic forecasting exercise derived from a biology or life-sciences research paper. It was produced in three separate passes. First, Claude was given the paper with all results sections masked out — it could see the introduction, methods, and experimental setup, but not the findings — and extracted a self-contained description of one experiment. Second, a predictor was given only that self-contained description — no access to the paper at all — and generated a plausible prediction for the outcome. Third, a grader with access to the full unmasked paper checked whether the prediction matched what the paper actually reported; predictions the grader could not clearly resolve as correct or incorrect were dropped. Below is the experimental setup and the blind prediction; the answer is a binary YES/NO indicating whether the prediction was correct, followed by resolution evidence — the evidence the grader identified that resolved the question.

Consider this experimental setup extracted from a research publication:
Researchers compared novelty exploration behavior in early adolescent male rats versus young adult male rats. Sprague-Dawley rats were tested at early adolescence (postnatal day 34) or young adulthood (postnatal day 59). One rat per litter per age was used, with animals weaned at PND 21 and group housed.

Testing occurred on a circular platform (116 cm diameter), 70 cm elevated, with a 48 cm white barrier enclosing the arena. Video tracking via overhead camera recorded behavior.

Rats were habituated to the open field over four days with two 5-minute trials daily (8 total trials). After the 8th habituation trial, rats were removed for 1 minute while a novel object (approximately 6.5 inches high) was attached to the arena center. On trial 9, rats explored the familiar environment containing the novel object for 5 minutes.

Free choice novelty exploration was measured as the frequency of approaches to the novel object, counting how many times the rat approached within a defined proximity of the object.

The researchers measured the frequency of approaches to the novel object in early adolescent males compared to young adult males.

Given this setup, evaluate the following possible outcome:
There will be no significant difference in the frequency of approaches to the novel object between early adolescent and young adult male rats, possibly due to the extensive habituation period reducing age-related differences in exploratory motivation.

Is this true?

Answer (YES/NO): NO